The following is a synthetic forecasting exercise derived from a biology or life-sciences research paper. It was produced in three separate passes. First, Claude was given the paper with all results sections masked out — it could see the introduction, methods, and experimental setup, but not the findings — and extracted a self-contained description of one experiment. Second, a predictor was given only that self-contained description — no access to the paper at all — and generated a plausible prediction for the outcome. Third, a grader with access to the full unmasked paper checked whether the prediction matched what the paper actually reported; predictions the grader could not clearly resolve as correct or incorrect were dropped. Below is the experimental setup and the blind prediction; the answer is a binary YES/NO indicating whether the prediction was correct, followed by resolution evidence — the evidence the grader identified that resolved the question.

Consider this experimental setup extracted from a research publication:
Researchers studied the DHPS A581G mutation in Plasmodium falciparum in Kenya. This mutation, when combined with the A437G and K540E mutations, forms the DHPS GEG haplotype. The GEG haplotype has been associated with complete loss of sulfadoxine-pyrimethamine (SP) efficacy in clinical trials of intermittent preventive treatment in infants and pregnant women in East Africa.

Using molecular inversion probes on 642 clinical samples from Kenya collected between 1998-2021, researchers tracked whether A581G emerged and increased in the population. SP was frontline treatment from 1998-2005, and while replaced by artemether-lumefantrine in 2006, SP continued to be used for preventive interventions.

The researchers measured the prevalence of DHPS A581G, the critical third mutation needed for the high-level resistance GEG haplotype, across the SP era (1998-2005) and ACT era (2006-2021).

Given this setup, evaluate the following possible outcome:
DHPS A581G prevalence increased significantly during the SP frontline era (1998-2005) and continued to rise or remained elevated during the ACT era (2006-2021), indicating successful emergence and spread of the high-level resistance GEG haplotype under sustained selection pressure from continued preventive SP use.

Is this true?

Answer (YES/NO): NO